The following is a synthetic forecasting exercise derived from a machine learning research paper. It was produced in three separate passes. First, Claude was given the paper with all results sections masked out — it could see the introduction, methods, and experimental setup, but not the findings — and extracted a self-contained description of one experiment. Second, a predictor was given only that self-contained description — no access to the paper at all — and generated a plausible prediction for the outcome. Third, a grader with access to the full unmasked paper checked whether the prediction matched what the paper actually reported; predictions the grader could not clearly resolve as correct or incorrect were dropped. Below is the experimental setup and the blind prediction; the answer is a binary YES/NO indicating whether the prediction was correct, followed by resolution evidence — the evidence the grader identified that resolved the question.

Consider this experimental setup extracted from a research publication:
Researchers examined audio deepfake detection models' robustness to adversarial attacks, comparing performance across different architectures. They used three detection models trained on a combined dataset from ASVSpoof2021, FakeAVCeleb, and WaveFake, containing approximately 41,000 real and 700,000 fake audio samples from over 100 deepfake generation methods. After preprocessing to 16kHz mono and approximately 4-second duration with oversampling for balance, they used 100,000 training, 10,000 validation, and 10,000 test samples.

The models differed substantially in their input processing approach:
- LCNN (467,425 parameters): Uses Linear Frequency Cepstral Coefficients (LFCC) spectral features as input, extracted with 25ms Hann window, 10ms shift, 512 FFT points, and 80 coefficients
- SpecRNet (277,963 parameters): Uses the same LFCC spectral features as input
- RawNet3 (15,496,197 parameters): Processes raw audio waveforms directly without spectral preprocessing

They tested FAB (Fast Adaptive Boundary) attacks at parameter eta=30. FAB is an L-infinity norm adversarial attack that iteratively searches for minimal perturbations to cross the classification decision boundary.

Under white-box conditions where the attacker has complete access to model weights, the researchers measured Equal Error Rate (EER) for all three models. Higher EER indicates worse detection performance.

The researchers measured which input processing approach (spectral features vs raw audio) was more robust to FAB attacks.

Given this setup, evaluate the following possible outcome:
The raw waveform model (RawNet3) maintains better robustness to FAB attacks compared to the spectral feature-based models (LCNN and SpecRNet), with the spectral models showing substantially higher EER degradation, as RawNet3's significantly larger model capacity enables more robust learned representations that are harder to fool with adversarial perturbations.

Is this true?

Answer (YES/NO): NO